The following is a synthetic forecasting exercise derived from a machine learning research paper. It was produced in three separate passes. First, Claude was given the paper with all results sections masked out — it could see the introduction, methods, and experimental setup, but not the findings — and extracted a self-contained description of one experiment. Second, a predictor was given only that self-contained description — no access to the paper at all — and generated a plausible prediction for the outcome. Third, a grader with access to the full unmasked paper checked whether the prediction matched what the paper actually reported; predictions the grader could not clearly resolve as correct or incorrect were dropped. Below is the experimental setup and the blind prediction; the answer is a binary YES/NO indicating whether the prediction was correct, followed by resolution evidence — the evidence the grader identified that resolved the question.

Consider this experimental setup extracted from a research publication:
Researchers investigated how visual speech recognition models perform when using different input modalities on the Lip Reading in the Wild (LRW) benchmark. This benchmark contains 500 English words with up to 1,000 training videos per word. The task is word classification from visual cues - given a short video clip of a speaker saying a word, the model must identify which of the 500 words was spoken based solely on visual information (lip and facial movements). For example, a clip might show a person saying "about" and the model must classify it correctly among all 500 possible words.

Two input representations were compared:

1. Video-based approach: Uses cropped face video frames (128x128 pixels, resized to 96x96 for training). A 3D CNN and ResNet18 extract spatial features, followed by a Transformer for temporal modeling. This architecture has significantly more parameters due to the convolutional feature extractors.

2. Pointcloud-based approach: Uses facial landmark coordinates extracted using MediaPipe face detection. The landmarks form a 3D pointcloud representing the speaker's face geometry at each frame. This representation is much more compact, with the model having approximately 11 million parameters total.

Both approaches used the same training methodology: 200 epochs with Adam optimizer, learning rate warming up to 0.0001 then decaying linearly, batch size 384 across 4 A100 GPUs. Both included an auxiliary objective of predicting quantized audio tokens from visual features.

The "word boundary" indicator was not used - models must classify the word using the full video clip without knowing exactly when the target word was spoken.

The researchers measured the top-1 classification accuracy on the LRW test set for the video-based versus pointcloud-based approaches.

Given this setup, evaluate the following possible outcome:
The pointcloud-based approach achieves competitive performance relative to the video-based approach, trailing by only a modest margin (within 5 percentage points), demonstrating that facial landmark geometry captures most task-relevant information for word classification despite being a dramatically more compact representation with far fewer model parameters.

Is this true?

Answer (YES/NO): NO